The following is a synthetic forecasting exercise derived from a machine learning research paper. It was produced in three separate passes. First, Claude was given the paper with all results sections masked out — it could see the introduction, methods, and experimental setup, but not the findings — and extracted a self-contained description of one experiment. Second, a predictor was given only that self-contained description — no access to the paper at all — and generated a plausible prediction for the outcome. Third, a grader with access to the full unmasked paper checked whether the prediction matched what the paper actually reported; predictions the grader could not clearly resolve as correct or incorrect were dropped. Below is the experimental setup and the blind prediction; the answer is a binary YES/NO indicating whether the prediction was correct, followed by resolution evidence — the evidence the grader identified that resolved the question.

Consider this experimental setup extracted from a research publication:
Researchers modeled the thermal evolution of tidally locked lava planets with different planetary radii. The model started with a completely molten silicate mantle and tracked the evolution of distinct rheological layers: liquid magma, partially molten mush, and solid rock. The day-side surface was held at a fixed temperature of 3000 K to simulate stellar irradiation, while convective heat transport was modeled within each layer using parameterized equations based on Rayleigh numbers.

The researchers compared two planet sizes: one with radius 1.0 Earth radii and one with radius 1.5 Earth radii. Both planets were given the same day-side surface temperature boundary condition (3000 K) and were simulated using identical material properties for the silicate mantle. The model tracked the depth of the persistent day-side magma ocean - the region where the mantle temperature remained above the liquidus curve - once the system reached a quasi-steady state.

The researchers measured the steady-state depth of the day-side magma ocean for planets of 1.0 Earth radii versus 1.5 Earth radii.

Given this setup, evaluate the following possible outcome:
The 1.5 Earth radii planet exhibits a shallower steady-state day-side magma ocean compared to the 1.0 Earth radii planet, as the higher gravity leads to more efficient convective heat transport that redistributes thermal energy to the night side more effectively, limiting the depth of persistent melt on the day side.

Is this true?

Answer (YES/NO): NO